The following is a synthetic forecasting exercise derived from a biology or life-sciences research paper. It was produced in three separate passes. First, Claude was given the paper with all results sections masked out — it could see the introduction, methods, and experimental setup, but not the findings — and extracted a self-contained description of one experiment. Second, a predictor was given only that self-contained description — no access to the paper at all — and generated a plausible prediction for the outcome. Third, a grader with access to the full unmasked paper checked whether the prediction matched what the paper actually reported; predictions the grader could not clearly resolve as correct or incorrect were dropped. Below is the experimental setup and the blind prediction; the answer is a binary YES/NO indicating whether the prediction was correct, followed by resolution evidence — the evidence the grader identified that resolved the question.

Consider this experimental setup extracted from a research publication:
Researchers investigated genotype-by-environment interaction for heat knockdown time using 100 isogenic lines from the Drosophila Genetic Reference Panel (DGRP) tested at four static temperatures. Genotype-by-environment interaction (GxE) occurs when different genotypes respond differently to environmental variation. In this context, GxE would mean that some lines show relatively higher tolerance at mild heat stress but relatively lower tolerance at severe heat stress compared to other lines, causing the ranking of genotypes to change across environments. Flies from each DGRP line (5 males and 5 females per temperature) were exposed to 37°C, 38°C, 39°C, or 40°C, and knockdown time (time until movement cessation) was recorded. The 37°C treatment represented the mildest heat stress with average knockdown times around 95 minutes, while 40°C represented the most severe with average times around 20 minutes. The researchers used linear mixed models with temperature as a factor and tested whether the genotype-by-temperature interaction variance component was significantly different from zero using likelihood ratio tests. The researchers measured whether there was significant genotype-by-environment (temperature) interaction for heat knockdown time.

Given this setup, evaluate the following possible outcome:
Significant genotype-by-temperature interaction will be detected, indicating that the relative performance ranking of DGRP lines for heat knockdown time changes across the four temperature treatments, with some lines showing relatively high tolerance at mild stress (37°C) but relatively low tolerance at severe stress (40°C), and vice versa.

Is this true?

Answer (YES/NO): YES